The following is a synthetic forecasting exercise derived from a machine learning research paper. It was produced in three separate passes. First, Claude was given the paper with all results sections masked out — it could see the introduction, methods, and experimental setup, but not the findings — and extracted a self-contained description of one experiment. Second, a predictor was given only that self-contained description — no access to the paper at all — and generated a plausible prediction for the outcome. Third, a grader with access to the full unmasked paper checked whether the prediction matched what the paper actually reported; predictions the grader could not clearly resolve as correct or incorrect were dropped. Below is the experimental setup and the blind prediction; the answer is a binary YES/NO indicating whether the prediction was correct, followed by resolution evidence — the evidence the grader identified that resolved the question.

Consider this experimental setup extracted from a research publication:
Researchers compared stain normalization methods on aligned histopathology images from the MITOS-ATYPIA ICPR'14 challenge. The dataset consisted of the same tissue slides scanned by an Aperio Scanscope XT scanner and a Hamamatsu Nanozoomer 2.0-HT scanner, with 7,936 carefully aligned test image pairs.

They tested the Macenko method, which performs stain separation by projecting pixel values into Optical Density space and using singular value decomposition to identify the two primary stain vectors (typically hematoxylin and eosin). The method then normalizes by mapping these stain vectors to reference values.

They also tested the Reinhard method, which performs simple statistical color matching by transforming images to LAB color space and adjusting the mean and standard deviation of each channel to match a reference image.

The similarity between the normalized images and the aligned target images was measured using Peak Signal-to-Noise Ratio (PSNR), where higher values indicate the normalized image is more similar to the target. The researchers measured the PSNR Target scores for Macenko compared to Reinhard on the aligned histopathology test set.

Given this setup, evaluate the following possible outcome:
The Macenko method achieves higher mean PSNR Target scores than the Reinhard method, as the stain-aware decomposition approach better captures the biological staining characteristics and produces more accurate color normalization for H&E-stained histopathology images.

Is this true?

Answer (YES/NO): YES